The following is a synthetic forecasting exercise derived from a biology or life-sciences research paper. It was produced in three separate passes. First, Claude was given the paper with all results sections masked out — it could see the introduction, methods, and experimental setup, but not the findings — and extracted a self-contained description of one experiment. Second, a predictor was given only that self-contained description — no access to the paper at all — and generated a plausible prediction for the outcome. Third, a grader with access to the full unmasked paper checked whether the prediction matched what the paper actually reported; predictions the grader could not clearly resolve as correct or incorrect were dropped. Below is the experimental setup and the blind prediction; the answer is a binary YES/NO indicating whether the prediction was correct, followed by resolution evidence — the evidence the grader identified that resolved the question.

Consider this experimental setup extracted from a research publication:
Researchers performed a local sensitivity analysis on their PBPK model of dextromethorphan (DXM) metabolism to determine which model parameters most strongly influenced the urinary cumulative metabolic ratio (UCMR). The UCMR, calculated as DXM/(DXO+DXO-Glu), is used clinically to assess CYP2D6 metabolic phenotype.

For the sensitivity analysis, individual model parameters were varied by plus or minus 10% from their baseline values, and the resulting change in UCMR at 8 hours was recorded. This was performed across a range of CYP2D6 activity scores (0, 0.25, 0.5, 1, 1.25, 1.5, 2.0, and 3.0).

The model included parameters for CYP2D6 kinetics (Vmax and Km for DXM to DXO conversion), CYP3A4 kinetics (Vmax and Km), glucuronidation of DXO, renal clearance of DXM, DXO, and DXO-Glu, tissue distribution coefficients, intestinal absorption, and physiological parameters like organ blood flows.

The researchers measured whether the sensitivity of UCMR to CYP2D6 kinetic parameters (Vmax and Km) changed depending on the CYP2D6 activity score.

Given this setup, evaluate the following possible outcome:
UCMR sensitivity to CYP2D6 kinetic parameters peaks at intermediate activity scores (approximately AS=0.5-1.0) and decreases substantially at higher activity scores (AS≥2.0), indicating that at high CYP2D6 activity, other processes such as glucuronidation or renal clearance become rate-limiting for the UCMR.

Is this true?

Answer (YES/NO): NO